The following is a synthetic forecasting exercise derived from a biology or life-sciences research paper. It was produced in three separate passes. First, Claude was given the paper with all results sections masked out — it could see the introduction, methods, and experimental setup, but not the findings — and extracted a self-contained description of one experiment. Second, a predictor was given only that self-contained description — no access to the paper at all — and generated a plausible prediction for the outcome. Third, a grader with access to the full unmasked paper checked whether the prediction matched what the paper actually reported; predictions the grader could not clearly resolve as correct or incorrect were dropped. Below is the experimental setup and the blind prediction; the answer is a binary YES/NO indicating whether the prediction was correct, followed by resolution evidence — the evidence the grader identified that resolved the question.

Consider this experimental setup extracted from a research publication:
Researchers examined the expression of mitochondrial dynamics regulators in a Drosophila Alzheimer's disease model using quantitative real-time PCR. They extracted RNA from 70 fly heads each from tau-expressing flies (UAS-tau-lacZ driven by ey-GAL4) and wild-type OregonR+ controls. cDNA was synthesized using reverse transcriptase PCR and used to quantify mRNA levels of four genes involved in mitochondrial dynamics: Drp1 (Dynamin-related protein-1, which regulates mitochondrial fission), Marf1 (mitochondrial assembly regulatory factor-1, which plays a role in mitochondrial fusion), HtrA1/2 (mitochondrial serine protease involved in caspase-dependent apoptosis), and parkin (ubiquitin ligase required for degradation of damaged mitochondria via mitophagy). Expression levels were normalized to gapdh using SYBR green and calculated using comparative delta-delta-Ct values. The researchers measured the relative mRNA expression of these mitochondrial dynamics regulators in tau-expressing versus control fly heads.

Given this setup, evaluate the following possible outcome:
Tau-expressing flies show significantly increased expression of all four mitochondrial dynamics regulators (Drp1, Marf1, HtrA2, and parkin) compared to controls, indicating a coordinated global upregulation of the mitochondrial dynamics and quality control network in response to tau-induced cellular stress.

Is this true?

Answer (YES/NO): YES